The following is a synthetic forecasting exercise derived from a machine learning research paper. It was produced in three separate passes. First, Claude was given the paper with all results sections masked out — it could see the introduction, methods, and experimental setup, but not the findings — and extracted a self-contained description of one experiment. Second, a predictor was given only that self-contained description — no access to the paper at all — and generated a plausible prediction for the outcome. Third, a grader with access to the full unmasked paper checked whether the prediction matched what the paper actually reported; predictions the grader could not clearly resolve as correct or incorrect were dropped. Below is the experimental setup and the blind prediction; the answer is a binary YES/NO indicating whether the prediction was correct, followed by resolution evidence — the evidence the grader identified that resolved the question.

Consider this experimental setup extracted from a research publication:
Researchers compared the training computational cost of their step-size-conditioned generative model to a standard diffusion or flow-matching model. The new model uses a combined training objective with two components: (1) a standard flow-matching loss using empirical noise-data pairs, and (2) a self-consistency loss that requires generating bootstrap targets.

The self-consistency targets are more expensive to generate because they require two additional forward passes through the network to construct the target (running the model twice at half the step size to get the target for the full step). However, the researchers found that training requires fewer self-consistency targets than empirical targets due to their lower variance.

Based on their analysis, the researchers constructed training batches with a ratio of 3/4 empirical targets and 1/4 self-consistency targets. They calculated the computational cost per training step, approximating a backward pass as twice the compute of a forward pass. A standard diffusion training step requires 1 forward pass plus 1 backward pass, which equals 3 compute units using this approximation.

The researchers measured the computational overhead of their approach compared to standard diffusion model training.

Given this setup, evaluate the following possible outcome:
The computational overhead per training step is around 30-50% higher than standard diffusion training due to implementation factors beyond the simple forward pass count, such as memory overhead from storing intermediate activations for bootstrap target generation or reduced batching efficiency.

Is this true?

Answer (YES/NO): NO